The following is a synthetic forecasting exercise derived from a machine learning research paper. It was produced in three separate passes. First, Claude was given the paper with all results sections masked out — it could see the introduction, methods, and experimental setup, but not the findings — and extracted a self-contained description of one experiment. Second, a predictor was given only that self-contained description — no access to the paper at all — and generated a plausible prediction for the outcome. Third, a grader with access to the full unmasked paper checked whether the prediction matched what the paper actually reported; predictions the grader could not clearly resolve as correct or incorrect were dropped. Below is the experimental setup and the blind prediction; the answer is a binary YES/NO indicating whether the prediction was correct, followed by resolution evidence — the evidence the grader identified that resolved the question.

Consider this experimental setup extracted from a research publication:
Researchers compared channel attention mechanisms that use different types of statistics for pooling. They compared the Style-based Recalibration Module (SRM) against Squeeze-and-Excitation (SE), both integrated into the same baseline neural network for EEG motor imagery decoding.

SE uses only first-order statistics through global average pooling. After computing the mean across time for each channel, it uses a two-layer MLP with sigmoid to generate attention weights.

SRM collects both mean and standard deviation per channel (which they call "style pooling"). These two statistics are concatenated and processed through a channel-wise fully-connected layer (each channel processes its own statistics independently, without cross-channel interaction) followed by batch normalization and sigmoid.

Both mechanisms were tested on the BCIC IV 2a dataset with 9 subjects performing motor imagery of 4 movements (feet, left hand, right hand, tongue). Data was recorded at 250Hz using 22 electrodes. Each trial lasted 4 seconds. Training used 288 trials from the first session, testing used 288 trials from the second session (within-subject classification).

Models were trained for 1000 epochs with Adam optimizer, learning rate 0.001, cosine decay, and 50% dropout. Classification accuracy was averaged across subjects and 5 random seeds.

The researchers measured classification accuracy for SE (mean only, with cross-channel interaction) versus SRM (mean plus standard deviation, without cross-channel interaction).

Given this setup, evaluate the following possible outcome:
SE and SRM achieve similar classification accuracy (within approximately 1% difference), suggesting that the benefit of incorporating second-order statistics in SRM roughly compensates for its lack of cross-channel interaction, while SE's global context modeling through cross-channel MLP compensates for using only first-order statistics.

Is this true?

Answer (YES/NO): NO